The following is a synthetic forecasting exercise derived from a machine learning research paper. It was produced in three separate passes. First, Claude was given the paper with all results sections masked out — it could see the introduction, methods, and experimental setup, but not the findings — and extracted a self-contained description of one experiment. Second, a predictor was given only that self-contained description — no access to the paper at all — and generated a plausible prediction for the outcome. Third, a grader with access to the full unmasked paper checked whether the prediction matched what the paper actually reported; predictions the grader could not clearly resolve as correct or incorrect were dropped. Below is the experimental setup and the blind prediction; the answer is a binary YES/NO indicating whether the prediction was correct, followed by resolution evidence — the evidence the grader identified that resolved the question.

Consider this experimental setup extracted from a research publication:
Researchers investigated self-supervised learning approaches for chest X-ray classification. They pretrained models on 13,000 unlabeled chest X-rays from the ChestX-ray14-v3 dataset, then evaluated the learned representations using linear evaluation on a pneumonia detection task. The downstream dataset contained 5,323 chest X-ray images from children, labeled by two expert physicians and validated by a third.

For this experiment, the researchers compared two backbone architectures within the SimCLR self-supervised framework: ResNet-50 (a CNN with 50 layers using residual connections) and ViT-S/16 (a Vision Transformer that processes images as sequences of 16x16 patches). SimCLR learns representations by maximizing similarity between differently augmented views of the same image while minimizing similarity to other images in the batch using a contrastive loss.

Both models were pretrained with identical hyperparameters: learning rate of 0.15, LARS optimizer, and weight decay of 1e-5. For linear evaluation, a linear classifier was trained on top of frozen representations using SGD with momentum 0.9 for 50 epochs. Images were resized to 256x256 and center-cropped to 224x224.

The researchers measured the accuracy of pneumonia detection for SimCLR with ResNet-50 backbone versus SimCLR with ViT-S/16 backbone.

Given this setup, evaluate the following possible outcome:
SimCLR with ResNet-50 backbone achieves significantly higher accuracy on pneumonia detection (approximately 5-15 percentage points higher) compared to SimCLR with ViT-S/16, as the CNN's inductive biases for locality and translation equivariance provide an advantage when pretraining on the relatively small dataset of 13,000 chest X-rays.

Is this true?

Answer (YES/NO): NO